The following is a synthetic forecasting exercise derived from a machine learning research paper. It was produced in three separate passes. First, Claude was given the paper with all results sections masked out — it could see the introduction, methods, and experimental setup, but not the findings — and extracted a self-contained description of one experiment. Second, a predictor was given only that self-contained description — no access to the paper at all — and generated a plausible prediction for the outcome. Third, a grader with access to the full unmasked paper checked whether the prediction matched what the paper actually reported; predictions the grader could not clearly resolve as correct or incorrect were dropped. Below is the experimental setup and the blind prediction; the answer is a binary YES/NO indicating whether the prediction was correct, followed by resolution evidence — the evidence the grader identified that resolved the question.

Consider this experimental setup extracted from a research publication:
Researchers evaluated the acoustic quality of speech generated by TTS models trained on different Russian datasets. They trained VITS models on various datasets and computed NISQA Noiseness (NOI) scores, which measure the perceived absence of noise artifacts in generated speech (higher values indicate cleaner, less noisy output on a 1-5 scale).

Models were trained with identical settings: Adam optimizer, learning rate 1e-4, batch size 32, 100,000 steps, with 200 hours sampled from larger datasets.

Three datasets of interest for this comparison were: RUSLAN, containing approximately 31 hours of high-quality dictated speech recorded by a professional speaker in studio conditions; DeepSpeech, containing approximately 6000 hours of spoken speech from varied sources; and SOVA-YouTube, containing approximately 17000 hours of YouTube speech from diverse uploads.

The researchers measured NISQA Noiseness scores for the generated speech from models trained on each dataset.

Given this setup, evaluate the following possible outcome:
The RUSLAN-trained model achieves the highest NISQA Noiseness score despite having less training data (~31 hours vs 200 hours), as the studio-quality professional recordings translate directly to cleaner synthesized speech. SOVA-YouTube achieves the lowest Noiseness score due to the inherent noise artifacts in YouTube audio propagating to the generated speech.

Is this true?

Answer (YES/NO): YES